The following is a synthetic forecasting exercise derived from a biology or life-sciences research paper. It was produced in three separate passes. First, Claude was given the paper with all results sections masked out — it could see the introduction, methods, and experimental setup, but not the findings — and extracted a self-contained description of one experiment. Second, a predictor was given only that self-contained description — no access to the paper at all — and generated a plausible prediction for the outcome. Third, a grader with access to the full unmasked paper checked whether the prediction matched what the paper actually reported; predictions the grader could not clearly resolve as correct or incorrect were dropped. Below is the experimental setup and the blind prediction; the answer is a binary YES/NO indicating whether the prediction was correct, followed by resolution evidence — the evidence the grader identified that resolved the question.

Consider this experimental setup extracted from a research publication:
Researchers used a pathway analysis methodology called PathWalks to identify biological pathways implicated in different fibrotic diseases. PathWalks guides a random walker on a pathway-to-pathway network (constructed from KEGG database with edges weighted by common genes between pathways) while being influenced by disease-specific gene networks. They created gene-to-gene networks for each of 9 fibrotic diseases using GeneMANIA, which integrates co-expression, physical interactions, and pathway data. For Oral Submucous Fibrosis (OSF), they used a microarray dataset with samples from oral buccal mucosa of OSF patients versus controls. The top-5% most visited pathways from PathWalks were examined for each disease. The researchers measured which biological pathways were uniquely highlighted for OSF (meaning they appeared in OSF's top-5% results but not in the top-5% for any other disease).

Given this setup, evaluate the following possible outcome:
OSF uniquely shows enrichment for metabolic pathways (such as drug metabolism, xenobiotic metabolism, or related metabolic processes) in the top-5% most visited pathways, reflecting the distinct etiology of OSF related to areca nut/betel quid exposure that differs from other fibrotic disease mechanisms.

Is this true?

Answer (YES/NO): NO